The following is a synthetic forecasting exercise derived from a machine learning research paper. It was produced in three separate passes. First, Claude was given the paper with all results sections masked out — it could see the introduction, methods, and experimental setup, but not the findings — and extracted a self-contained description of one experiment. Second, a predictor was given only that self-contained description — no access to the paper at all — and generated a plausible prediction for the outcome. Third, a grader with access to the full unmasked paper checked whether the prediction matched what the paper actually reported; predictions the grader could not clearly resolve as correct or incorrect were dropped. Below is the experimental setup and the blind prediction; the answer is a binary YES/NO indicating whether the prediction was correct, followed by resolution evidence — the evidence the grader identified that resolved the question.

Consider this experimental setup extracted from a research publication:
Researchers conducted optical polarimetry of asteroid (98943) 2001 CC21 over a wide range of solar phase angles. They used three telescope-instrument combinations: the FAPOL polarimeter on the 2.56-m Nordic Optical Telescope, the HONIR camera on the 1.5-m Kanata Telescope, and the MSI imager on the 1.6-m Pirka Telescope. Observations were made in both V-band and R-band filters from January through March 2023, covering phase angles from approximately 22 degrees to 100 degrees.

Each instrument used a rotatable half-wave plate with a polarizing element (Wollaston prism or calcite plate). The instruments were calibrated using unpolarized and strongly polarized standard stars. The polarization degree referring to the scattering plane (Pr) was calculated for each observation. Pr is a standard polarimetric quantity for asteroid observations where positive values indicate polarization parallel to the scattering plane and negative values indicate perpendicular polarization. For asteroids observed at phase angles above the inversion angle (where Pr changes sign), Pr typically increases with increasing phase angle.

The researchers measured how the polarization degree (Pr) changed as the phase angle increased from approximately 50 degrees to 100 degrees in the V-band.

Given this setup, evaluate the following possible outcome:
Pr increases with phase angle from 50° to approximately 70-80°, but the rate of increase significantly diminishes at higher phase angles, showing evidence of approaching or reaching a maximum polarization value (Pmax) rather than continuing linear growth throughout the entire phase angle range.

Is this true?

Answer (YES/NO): YES